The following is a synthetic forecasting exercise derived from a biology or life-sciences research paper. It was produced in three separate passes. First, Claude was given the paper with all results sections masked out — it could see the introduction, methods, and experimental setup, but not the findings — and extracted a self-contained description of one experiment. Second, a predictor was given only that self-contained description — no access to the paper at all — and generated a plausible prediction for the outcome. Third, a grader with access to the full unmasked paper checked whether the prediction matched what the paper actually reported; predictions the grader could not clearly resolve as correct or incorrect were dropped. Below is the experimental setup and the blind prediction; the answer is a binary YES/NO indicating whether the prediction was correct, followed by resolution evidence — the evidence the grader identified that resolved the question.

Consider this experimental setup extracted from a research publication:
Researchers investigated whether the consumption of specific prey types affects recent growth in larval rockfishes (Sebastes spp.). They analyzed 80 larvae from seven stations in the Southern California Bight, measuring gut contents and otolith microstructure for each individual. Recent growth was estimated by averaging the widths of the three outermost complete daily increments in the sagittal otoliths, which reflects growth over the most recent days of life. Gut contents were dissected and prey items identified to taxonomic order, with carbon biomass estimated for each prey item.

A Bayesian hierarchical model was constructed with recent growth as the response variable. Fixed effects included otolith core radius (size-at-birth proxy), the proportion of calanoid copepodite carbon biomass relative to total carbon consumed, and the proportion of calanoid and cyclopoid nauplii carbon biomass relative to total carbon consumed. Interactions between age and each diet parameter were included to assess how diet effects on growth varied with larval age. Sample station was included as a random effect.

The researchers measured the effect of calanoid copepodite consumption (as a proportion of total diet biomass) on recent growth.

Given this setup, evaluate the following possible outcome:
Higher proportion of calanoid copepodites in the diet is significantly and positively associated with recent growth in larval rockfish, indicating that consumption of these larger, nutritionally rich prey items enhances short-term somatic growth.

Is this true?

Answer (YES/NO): YES